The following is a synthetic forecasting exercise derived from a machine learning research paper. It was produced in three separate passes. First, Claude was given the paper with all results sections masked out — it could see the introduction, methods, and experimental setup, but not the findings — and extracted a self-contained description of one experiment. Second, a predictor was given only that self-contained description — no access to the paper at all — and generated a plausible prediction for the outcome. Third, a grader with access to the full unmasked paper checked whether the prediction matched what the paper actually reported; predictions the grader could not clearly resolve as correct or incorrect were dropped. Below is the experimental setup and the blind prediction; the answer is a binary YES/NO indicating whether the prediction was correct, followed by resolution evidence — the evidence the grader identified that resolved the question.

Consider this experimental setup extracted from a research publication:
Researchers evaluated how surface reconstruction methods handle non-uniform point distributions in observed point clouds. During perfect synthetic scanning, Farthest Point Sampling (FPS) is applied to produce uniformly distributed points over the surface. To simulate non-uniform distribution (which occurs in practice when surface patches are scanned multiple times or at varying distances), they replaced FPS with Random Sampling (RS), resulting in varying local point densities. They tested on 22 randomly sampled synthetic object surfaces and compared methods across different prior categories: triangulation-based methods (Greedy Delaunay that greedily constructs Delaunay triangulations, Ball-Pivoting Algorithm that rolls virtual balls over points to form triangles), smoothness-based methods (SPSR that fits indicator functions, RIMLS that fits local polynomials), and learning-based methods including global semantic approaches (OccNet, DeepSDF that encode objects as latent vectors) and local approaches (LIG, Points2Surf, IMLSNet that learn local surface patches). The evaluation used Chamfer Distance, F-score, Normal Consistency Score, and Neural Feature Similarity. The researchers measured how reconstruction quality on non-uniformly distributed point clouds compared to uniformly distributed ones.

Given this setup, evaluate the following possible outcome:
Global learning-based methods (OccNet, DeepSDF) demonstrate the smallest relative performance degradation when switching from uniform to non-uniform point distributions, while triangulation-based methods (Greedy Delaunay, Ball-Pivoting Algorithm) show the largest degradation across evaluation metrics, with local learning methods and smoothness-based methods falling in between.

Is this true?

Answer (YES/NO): NO